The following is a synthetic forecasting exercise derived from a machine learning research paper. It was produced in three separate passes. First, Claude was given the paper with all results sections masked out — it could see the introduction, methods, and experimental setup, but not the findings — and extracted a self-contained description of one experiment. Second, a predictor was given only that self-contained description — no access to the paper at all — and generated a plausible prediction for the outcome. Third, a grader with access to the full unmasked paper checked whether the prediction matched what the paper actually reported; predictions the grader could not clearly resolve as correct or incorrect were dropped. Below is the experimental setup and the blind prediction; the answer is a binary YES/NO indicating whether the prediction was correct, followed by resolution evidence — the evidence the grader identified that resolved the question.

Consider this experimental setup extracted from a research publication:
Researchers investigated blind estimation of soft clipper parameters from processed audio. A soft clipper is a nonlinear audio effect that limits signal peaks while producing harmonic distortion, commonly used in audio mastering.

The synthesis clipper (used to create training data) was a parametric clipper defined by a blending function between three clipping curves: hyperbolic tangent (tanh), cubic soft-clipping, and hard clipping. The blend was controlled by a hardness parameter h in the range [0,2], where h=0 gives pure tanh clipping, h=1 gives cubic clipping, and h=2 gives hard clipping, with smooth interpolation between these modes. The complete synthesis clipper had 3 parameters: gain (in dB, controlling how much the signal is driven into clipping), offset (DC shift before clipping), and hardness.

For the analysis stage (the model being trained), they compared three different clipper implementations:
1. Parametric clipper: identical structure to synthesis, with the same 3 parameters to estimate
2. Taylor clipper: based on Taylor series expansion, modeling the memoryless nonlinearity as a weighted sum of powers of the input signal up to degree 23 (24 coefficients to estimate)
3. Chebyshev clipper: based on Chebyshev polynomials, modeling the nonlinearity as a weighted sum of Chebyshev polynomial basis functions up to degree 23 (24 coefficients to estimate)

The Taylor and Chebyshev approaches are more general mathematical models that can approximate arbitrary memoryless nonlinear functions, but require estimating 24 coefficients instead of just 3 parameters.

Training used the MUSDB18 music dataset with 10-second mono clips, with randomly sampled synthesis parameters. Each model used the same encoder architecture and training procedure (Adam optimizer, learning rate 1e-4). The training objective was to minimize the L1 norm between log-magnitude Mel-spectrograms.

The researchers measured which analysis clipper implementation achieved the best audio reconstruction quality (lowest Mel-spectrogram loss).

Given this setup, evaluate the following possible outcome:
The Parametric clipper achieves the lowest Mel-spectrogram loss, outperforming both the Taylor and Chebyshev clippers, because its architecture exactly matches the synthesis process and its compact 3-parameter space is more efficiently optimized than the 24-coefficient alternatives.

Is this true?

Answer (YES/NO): YES